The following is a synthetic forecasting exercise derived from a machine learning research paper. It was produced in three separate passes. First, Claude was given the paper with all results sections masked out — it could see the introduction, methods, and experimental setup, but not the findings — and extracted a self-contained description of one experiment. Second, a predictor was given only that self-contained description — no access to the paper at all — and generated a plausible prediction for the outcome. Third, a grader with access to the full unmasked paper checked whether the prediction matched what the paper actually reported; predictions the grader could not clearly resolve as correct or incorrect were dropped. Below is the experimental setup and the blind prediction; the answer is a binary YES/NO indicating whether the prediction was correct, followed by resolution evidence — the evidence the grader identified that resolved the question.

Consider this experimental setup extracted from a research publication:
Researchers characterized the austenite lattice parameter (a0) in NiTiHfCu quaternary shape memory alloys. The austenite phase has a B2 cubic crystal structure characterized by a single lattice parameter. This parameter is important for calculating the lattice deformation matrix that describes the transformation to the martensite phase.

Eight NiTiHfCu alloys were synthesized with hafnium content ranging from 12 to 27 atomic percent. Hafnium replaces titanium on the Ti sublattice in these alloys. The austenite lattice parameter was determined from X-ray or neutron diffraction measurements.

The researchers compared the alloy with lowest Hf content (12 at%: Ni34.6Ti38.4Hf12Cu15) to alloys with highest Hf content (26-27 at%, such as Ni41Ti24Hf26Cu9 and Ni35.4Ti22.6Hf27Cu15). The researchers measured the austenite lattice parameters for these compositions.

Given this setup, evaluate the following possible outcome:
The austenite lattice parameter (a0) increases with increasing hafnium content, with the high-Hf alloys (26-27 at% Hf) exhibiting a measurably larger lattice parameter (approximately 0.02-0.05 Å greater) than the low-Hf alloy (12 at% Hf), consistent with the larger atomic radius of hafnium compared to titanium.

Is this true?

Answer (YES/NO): YES